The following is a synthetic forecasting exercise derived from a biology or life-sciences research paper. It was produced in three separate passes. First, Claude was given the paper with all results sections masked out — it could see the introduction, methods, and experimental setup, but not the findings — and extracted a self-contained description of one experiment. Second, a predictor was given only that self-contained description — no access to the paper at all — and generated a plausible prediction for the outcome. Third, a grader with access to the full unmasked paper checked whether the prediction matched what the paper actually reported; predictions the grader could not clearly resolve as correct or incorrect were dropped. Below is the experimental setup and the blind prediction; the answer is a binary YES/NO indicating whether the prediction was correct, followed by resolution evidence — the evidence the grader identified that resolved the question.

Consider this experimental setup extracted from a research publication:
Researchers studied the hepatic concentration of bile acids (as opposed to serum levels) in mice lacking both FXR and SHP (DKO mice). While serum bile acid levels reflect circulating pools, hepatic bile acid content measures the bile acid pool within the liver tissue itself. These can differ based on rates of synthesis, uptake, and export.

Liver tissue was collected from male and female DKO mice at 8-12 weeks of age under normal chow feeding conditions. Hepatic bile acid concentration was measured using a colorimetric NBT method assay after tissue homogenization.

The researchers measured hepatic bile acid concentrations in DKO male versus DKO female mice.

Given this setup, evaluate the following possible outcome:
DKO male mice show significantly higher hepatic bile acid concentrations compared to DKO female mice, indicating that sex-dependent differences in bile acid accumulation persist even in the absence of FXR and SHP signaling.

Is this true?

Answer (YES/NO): NO